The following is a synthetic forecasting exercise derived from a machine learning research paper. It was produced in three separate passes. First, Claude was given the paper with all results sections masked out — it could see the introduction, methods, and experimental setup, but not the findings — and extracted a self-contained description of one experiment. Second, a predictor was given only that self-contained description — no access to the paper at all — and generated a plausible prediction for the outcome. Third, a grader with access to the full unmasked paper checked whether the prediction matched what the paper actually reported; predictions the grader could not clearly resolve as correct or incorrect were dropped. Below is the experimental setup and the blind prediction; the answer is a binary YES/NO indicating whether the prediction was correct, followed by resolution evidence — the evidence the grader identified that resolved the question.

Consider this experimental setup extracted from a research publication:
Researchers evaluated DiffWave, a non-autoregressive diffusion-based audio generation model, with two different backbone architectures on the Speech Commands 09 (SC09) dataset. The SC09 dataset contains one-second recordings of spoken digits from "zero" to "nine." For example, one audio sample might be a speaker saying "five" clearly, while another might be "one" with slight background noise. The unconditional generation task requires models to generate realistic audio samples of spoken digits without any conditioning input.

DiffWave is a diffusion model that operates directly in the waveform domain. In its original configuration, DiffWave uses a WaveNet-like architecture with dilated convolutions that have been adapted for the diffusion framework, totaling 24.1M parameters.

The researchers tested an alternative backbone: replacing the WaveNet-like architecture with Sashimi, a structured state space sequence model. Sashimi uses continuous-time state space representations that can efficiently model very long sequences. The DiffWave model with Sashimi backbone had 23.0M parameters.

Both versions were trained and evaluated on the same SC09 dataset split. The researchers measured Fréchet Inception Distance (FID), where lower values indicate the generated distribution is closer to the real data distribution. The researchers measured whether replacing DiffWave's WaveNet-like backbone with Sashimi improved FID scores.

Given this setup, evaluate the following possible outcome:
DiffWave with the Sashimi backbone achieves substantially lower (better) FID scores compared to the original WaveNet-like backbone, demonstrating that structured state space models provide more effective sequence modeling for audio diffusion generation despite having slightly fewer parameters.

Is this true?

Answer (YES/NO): YES